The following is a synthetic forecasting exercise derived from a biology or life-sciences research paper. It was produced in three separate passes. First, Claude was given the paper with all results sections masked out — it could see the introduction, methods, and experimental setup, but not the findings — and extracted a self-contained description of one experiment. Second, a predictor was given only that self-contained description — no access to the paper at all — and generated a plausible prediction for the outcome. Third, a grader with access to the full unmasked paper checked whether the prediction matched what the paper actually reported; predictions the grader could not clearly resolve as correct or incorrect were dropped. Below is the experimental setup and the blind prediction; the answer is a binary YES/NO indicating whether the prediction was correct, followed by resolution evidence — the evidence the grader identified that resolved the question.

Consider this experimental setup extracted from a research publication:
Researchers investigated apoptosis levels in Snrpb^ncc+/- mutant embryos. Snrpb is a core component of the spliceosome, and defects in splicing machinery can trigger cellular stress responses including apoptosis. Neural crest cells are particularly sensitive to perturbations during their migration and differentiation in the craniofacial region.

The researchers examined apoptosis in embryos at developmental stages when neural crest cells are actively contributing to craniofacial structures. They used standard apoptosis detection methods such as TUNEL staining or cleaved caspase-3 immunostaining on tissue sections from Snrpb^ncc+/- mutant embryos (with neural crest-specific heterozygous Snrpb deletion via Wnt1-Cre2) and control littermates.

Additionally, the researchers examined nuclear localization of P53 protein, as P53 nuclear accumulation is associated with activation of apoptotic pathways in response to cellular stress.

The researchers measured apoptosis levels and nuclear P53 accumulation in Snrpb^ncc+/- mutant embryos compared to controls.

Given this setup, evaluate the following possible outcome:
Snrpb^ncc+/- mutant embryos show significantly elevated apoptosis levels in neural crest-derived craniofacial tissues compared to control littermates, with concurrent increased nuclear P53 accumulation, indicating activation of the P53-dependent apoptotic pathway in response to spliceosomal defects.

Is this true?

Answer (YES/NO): YES